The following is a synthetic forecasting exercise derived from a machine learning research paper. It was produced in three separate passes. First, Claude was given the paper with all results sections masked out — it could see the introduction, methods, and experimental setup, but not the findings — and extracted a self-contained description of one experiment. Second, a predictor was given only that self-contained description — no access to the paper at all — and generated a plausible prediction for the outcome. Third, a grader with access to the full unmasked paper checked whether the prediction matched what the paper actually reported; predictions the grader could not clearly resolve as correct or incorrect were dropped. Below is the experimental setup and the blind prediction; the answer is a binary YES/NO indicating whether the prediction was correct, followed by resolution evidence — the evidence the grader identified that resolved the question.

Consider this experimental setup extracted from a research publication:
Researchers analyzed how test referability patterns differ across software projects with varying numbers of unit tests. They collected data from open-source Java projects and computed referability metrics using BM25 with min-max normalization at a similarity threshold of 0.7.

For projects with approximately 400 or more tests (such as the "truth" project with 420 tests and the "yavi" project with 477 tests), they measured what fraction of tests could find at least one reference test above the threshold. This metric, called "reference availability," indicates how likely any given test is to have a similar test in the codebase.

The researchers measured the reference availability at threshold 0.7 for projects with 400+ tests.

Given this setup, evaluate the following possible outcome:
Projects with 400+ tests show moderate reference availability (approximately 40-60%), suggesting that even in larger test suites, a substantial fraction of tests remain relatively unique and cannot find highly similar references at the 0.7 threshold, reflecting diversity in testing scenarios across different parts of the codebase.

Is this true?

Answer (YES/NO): NO